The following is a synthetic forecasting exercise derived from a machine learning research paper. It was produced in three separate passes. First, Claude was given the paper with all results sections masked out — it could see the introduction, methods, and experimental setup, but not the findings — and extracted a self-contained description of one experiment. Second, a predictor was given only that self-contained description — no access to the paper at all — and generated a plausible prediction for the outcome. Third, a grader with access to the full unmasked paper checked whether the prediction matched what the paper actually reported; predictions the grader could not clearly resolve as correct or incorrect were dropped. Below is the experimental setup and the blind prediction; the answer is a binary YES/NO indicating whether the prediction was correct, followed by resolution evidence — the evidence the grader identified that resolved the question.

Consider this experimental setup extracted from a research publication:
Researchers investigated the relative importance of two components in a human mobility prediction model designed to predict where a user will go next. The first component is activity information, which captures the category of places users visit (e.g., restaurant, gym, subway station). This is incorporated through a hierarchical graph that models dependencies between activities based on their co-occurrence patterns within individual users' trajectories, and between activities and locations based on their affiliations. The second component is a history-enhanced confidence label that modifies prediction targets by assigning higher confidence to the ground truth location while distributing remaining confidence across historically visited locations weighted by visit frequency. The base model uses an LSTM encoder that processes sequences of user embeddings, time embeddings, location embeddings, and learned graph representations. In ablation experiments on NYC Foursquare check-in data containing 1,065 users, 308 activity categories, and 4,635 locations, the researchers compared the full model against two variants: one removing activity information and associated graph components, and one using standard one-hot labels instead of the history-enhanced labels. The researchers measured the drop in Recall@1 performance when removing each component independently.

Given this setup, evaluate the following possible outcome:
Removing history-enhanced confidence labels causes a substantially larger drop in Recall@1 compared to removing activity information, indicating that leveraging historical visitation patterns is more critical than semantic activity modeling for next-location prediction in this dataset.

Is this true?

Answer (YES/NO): NO